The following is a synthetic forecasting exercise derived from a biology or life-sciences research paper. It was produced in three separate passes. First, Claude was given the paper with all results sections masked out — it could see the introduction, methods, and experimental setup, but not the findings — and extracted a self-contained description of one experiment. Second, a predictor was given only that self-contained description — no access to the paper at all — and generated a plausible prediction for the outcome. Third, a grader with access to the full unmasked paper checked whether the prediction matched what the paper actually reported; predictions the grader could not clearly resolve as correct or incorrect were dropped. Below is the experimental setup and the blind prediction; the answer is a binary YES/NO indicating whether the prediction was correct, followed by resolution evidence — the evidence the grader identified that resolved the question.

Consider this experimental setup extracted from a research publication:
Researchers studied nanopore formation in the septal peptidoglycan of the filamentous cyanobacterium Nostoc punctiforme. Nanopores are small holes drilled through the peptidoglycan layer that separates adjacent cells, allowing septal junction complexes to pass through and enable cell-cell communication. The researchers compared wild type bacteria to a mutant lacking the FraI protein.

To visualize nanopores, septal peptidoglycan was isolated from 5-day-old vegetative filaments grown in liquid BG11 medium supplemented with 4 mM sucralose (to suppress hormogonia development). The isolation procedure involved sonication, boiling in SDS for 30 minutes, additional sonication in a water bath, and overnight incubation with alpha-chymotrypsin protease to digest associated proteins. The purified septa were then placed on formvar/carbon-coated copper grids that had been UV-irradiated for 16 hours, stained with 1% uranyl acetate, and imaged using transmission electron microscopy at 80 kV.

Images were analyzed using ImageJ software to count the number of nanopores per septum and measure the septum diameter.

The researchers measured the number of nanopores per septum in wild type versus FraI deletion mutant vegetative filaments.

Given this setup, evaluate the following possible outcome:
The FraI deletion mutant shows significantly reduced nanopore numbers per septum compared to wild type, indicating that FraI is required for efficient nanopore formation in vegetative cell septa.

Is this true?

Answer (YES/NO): YES